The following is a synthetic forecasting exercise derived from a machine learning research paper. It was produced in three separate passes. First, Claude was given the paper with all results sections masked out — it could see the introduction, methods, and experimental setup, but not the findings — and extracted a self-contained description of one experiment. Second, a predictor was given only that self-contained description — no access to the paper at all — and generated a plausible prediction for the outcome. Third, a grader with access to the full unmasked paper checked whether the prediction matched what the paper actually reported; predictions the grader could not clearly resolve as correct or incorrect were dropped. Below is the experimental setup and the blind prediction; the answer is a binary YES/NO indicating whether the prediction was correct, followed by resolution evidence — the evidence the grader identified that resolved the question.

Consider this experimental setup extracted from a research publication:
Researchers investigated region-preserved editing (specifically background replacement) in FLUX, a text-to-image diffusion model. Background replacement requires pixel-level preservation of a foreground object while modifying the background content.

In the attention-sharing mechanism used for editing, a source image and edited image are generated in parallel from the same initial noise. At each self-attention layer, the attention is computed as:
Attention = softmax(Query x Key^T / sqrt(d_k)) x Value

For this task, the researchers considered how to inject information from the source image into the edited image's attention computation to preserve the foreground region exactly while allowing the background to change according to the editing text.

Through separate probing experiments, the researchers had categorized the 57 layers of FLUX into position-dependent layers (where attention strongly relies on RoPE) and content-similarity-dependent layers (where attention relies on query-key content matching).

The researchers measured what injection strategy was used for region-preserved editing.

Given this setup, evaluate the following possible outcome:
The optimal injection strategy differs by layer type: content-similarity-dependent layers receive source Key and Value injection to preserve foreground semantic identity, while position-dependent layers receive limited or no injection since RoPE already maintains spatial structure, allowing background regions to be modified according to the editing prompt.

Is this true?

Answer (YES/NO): NO